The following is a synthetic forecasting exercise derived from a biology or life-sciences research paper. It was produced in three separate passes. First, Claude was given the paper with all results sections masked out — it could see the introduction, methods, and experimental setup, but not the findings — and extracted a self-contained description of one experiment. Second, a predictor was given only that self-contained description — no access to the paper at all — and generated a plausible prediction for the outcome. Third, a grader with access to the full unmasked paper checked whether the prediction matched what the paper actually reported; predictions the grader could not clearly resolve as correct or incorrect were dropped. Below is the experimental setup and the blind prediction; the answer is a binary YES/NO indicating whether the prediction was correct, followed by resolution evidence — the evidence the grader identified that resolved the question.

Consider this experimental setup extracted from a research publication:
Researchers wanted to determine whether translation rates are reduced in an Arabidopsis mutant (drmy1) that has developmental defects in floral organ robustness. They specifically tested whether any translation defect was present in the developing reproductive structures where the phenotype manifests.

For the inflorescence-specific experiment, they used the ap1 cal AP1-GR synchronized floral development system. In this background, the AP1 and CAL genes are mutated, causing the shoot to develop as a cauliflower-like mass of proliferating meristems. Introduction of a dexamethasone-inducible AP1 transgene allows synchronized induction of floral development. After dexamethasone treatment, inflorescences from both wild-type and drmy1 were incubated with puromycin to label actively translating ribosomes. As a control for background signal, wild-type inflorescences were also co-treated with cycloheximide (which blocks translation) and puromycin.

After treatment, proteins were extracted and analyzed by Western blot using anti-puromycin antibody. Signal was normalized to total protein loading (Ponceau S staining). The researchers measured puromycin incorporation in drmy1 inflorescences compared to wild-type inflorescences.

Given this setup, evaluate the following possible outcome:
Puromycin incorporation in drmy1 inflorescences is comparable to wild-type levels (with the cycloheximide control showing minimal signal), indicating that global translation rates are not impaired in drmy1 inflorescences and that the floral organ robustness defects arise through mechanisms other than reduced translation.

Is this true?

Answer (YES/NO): NO